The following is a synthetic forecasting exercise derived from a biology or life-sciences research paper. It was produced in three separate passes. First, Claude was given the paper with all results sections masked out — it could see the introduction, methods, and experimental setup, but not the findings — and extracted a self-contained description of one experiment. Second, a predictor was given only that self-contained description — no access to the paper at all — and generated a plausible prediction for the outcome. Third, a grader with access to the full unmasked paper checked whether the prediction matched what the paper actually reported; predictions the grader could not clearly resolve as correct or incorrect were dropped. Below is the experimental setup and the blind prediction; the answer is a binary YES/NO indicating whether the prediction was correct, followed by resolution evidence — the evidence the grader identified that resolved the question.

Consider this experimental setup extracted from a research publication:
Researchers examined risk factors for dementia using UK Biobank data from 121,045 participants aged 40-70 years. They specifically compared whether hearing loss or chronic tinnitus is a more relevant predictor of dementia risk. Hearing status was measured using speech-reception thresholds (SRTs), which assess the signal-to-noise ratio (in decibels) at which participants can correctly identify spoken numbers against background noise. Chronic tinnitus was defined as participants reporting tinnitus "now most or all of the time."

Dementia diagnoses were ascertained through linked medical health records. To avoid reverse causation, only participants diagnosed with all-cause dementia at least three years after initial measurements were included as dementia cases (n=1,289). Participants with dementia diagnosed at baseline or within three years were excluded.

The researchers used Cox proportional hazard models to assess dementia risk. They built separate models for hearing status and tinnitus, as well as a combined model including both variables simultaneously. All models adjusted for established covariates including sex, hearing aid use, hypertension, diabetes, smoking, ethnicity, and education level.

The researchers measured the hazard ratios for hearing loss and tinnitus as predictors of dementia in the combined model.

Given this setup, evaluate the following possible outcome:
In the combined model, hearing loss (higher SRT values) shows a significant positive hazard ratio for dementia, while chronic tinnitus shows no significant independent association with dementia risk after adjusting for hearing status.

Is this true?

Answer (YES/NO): YES